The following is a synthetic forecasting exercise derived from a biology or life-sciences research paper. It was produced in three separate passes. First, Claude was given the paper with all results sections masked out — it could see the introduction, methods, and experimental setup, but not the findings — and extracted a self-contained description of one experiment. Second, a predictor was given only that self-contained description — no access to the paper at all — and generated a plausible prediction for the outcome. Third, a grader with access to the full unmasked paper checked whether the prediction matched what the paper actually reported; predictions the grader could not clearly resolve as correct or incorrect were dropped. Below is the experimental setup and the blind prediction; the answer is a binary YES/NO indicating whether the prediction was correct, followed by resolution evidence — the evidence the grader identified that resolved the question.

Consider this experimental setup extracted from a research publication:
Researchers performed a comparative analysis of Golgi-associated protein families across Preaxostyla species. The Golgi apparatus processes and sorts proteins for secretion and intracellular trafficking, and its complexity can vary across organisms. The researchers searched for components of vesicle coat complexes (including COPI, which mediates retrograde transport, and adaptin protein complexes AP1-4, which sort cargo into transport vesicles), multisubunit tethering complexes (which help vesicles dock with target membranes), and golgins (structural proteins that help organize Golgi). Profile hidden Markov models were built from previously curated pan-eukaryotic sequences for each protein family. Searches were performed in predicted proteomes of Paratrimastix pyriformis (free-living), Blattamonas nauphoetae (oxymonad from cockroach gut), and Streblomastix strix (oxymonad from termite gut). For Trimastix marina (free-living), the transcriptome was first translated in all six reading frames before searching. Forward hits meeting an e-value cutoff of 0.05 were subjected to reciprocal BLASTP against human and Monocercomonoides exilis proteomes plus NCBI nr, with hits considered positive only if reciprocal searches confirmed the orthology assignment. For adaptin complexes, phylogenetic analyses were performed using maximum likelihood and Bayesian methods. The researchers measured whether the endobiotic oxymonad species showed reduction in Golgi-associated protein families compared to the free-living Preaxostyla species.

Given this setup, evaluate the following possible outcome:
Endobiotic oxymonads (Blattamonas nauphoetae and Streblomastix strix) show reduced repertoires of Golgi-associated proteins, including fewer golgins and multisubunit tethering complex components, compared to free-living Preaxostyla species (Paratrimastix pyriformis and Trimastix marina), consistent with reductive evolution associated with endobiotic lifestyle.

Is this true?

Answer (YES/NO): NO